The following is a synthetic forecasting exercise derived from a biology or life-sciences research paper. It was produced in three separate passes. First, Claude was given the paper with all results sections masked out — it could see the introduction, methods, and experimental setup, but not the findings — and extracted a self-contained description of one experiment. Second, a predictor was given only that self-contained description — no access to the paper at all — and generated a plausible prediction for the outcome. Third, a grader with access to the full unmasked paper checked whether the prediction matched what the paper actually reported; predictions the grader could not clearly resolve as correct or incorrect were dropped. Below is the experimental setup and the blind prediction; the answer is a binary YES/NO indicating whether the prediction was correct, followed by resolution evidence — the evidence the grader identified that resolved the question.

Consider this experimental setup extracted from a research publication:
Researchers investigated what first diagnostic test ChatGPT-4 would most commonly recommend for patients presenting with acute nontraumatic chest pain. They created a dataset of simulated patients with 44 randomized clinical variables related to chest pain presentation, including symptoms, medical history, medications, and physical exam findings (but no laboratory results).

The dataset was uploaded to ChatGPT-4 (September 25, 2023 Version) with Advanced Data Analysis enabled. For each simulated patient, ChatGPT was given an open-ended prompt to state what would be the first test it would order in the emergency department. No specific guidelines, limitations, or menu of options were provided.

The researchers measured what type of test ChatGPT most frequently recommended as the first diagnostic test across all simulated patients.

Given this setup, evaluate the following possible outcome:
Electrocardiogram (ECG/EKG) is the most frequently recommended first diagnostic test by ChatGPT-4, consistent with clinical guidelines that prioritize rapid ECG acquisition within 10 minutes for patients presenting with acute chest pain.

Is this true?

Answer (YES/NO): YES